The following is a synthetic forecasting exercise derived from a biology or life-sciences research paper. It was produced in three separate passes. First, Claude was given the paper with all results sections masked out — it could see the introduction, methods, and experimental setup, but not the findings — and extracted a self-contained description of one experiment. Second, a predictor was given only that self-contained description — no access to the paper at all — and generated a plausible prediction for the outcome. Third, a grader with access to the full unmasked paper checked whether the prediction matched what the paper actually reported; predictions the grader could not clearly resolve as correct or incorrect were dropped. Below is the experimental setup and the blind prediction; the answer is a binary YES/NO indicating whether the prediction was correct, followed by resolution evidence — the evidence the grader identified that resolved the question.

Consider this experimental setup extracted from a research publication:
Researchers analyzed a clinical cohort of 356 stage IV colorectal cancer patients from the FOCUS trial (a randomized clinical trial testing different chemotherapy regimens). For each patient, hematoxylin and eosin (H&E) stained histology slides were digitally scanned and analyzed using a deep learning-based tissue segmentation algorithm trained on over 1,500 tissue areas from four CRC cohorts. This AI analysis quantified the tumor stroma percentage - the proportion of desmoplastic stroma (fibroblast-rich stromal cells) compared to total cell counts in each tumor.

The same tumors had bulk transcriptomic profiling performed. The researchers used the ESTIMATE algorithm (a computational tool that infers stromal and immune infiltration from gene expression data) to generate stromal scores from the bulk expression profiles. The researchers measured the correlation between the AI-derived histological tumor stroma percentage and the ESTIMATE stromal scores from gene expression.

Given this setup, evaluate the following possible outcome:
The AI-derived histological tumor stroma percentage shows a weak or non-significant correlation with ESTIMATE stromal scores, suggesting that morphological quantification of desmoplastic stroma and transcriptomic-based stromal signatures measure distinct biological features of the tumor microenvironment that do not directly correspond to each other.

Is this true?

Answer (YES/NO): NO